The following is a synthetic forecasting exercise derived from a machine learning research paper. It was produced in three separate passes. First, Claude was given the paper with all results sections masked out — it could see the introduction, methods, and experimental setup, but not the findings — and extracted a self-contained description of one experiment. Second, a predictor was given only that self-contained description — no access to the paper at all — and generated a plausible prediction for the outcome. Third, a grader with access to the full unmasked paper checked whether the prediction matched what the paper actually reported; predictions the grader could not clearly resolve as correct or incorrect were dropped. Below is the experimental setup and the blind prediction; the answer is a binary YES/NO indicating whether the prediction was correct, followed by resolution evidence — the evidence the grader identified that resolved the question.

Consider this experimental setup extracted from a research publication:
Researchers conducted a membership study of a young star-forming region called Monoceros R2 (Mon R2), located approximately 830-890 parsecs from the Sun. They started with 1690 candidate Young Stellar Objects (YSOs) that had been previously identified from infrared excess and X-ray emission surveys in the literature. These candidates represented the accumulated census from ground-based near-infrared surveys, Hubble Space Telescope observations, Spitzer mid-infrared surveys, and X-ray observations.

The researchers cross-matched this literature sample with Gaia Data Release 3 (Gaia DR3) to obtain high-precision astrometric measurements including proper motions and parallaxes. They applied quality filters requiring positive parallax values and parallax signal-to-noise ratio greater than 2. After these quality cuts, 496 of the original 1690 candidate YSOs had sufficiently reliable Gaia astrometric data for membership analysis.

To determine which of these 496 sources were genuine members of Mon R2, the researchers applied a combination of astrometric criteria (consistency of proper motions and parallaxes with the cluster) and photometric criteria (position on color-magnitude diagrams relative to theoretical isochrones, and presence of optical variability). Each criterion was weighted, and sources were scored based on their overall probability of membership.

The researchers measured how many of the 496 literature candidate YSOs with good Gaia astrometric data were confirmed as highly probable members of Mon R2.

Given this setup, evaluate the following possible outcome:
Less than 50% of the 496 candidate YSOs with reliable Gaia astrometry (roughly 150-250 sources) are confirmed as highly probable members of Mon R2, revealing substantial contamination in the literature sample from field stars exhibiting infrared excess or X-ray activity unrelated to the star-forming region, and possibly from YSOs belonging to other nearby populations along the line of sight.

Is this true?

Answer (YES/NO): NO